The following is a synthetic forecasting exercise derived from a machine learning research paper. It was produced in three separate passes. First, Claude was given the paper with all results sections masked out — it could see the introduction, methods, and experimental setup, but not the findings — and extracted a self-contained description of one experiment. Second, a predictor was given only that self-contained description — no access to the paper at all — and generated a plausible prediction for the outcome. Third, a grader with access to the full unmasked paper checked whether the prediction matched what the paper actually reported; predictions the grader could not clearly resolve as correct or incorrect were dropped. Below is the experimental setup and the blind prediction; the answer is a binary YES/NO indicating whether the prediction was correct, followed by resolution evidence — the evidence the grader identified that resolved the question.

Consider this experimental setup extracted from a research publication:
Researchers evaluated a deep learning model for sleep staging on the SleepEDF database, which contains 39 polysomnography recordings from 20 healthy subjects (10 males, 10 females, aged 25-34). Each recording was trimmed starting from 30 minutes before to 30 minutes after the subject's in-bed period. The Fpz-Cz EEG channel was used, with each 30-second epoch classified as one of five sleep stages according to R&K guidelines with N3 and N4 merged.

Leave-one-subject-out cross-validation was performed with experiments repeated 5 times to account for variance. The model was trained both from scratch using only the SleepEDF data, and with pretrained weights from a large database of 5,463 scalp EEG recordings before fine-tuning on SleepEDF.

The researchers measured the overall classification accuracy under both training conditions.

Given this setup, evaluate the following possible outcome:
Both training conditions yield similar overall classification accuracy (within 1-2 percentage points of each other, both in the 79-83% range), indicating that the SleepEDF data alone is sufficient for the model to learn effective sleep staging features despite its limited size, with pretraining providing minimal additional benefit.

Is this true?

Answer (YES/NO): NO